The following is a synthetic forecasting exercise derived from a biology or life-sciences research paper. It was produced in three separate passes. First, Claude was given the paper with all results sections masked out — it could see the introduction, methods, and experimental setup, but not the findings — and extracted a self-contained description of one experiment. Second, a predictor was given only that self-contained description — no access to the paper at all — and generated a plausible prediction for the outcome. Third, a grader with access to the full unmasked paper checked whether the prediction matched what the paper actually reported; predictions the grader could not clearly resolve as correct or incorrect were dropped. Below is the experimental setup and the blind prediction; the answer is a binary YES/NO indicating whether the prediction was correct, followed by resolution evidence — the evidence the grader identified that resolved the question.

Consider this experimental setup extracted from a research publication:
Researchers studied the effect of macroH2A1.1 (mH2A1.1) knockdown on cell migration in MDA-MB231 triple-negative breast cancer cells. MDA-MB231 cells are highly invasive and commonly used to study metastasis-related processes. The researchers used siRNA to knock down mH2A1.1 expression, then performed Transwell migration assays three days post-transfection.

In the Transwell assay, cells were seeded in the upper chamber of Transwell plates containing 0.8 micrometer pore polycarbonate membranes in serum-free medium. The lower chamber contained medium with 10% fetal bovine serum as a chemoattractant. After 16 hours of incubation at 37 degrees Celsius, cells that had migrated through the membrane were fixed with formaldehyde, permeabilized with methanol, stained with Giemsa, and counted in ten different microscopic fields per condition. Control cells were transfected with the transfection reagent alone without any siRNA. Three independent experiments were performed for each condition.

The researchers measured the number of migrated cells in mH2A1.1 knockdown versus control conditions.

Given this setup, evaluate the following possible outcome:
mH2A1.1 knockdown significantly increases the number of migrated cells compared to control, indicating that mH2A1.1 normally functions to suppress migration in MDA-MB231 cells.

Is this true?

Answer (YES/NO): YES